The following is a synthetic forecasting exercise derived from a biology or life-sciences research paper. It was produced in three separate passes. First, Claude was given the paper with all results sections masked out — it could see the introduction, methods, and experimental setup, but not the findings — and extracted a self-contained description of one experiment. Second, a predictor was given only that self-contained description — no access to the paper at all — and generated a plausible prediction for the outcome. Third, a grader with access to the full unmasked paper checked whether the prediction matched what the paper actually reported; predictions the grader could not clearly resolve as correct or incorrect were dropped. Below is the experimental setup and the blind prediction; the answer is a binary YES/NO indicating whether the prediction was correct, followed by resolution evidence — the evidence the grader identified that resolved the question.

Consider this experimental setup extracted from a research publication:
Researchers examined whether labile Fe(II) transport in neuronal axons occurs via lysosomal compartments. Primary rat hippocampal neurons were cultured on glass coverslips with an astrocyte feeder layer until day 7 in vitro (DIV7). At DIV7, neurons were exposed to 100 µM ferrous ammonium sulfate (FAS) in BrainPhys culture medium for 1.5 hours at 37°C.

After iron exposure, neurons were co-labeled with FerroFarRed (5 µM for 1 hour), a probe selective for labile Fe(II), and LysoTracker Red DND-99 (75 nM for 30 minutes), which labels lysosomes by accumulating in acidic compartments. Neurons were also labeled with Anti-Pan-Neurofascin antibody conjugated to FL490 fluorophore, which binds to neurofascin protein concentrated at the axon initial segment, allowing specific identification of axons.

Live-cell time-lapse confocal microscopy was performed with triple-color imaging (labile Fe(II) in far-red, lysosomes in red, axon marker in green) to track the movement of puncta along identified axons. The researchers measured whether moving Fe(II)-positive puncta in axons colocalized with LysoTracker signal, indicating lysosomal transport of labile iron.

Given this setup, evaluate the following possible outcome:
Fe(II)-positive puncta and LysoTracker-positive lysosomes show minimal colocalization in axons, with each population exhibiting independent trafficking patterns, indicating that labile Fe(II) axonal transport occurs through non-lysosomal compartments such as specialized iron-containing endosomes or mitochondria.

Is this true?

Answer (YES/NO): NO